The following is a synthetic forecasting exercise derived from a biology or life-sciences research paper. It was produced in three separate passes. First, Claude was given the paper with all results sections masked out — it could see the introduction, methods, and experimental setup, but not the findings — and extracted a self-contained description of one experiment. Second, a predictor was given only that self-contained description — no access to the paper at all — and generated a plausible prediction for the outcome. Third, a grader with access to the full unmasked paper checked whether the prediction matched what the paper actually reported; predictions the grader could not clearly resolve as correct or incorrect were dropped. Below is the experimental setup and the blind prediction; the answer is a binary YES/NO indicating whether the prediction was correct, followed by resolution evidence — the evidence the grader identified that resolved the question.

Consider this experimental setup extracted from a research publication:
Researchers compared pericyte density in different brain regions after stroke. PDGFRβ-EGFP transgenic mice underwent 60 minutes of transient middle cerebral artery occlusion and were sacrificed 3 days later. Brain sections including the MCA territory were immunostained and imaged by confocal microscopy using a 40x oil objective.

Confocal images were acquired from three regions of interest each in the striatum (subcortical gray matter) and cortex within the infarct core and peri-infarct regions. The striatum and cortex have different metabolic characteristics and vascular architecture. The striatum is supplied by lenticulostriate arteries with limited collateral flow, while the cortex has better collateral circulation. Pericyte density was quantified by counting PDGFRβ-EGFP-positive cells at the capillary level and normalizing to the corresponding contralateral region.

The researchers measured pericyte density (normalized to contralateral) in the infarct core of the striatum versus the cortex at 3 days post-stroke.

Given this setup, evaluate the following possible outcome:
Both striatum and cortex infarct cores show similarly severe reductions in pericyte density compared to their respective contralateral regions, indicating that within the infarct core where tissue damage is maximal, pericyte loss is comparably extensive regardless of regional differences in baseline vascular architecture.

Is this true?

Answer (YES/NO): YES